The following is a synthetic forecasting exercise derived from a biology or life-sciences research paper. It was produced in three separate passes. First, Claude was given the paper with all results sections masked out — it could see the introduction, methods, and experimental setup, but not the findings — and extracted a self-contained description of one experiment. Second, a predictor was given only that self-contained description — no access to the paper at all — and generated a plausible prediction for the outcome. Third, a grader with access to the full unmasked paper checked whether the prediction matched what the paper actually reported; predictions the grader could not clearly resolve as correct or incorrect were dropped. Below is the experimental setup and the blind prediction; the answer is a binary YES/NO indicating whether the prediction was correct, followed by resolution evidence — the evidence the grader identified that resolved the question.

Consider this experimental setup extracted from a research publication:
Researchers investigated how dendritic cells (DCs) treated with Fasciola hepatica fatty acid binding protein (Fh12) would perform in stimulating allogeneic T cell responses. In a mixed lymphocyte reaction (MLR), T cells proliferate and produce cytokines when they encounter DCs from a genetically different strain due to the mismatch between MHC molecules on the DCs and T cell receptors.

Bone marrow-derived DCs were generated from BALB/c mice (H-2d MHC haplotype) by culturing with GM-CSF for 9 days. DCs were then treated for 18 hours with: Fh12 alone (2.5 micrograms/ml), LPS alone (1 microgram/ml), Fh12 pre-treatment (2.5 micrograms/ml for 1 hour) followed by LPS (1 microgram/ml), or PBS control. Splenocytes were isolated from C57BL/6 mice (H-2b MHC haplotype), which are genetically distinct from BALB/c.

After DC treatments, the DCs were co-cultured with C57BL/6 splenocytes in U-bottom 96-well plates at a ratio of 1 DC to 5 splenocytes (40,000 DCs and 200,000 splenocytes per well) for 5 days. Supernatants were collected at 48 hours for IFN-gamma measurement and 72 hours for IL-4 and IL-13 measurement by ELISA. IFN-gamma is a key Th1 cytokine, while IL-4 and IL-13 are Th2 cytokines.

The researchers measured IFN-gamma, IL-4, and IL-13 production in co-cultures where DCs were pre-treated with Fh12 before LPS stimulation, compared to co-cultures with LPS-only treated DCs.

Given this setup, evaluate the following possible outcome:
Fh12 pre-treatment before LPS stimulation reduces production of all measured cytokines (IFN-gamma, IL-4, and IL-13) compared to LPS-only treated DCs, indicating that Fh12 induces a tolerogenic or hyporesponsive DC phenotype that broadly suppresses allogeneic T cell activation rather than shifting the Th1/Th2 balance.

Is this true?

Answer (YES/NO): NO